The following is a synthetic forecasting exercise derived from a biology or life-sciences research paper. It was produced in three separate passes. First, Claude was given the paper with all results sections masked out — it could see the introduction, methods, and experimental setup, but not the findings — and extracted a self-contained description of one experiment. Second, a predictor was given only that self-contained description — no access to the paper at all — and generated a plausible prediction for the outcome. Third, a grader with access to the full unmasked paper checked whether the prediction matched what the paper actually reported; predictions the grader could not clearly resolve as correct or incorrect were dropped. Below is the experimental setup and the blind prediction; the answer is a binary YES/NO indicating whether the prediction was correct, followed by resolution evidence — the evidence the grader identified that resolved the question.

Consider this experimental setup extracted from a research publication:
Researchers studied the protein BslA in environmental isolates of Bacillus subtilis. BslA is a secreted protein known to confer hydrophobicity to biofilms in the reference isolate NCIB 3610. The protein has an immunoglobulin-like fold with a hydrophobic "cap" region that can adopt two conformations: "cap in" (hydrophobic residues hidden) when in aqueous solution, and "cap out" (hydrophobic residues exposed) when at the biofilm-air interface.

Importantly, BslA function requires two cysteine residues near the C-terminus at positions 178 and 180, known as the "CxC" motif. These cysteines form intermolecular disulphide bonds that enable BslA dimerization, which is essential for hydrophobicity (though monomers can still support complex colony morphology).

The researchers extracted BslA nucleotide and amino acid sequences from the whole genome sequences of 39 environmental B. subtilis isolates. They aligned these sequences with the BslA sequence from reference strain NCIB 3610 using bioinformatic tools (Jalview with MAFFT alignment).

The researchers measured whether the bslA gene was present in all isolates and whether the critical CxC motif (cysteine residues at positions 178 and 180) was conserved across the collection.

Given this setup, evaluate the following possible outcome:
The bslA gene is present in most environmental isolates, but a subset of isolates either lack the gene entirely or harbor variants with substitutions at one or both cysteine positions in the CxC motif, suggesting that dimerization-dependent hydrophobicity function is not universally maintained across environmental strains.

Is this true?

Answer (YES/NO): NO